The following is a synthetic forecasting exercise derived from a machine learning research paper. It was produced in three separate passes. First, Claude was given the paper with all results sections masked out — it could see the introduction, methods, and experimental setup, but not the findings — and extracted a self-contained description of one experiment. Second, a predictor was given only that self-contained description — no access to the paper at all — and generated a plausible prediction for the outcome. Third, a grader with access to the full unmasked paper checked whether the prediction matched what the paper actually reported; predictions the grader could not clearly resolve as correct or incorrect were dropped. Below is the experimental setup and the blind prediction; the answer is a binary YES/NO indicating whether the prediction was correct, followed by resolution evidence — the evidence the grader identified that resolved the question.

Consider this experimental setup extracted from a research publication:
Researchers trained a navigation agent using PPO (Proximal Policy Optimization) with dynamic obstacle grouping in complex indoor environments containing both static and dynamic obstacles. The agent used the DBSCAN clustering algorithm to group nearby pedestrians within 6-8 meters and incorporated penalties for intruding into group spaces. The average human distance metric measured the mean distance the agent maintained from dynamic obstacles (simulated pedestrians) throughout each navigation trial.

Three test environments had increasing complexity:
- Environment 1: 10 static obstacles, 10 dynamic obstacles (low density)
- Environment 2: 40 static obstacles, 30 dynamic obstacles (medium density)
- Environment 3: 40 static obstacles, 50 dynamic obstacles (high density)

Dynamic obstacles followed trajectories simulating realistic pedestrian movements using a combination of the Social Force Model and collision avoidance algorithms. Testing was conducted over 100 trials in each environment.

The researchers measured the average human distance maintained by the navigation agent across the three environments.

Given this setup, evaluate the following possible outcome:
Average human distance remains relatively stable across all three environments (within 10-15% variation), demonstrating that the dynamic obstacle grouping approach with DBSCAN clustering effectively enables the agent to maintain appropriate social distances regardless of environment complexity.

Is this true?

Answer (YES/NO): NO